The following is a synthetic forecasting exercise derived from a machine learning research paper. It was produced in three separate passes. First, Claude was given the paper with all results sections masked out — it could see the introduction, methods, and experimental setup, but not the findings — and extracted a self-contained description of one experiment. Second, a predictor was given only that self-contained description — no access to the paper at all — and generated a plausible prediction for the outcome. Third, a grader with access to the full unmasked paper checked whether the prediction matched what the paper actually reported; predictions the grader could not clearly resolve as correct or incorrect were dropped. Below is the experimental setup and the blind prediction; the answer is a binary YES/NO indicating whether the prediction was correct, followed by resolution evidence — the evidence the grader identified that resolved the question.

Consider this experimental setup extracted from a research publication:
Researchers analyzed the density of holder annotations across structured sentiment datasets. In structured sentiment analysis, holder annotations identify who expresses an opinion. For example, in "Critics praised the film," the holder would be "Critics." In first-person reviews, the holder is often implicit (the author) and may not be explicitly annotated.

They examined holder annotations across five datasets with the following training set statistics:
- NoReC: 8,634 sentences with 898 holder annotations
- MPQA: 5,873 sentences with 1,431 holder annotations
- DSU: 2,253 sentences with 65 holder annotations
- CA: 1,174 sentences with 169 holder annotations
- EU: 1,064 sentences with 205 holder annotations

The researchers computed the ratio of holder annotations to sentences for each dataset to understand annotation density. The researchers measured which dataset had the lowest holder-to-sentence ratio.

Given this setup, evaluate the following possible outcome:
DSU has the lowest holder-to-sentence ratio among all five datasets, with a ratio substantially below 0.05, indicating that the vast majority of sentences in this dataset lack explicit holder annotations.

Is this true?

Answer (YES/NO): YES